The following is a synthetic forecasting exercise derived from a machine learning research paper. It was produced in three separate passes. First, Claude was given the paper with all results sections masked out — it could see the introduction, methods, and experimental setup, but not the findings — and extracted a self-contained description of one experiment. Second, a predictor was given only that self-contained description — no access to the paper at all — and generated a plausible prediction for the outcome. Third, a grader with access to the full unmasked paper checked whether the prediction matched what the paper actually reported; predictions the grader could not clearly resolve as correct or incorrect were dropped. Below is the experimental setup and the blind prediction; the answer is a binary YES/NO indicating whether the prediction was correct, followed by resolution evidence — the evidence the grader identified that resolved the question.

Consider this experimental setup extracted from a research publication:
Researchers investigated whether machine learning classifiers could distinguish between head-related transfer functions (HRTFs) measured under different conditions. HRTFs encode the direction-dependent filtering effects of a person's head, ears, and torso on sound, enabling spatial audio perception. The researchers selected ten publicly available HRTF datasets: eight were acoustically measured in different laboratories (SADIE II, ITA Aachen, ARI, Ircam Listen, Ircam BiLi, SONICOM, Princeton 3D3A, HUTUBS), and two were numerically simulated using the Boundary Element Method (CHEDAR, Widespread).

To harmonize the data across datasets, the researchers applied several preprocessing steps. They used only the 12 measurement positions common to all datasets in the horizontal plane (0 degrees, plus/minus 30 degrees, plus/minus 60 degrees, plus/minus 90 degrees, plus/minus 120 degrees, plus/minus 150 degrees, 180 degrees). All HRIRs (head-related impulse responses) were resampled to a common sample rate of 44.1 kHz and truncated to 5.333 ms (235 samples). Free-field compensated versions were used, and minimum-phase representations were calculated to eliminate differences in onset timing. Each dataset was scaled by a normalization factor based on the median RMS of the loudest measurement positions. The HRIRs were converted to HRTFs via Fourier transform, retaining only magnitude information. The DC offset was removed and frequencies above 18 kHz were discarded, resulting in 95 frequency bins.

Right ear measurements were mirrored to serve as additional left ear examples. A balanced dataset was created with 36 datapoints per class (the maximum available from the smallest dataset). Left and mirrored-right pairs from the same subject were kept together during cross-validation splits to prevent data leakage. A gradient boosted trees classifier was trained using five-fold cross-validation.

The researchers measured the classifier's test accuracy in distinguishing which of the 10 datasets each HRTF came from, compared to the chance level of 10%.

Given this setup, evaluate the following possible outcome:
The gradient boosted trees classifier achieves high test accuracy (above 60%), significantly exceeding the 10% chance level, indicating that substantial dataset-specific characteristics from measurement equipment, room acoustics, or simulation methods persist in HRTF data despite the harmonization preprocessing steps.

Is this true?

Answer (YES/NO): YES